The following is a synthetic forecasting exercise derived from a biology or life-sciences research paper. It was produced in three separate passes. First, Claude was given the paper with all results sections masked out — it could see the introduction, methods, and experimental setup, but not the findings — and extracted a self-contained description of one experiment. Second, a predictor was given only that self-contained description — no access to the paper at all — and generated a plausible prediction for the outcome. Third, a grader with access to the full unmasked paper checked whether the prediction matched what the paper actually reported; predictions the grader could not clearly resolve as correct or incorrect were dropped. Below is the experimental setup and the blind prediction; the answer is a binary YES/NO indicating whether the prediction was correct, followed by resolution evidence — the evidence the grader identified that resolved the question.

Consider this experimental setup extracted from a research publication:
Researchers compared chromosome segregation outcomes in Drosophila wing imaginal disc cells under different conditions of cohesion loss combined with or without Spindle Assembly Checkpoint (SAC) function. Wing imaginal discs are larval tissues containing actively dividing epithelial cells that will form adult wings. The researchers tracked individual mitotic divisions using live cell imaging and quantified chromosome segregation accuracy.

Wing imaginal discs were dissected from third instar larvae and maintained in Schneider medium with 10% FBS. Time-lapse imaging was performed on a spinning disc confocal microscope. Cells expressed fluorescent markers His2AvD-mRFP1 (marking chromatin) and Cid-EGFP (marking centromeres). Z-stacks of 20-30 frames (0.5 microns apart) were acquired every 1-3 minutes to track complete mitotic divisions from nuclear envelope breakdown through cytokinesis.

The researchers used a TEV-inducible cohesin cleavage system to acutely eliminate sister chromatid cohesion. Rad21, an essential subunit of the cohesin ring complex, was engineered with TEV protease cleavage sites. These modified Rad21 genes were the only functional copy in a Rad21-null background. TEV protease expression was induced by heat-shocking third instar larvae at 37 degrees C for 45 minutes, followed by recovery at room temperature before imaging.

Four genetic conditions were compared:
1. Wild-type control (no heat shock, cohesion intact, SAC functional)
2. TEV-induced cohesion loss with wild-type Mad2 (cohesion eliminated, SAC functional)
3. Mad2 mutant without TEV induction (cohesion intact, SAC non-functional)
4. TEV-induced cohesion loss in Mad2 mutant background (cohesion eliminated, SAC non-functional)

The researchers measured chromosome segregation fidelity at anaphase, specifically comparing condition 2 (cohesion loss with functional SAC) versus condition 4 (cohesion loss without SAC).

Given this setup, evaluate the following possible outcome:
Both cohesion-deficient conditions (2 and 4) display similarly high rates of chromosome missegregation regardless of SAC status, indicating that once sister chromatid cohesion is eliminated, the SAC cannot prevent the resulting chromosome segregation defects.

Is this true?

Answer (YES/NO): NO